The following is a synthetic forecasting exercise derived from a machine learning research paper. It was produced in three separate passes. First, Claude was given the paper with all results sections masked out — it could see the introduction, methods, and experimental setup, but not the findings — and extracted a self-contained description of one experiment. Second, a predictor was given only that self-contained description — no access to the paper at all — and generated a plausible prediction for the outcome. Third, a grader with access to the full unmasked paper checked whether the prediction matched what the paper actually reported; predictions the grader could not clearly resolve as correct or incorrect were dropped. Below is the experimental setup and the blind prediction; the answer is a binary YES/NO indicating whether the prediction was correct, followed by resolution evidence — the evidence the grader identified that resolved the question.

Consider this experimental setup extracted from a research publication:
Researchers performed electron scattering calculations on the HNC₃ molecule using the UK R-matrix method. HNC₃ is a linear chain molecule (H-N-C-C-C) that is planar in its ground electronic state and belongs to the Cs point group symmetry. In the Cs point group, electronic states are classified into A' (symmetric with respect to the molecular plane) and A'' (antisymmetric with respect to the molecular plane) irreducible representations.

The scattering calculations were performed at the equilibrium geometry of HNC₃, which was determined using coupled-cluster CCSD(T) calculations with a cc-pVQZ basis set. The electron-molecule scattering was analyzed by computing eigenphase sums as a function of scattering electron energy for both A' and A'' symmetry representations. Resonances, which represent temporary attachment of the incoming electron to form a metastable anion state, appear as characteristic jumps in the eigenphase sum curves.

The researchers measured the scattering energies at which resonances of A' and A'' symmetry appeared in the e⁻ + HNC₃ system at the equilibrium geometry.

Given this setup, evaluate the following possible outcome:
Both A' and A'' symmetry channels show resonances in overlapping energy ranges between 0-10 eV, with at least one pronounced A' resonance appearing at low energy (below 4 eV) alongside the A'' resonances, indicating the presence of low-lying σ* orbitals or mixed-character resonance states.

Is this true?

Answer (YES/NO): YES